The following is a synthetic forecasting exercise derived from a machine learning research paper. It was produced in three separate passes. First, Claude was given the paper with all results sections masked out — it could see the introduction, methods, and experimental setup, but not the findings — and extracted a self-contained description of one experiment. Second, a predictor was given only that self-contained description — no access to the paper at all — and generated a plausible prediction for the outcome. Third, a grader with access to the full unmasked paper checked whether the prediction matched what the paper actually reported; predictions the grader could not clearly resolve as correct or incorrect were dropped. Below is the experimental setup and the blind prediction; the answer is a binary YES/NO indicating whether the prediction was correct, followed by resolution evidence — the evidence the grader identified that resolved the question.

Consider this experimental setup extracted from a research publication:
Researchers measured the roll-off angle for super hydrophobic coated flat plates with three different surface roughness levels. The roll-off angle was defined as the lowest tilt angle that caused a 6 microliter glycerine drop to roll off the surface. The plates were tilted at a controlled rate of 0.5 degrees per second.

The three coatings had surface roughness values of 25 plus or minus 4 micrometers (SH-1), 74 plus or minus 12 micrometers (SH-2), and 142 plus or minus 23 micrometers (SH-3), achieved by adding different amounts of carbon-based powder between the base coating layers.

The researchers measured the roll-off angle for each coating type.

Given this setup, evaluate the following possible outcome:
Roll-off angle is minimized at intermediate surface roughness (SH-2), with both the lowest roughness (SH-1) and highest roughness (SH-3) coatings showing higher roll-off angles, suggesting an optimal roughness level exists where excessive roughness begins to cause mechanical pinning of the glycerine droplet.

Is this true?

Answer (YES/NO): NO